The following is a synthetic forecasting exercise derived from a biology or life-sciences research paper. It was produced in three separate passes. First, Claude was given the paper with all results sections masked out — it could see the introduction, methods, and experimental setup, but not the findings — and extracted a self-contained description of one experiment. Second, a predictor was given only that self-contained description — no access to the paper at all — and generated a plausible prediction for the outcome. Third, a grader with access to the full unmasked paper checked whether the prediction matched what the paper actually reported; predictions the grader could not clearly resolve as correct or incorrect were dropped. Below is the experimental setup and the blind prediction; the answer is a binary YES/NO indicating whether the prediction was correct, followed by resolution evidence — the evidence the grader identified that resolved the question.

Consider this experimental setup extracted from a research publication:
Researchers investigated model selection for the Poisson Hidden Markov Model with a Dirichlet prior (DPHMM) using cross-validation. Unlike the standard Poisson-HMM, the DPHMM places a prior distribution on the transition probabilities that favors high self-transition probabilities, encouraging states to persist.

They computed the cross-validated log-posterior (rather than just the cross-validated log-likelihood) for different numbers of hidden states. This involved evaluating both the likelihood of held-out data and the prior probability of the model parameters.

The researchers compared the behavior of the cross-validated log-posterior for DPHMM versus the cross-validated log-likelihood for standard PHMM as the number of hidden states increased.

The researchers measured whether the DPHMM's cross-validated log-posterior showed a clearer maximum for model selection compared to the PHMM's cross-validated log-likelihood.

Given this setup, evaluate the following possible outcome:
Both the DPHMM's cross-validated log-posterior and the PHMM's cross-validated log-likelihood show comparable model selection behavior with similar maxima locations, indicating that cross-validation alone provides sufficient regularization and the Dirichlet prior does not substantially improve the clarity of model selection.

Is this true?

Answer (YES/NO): NO